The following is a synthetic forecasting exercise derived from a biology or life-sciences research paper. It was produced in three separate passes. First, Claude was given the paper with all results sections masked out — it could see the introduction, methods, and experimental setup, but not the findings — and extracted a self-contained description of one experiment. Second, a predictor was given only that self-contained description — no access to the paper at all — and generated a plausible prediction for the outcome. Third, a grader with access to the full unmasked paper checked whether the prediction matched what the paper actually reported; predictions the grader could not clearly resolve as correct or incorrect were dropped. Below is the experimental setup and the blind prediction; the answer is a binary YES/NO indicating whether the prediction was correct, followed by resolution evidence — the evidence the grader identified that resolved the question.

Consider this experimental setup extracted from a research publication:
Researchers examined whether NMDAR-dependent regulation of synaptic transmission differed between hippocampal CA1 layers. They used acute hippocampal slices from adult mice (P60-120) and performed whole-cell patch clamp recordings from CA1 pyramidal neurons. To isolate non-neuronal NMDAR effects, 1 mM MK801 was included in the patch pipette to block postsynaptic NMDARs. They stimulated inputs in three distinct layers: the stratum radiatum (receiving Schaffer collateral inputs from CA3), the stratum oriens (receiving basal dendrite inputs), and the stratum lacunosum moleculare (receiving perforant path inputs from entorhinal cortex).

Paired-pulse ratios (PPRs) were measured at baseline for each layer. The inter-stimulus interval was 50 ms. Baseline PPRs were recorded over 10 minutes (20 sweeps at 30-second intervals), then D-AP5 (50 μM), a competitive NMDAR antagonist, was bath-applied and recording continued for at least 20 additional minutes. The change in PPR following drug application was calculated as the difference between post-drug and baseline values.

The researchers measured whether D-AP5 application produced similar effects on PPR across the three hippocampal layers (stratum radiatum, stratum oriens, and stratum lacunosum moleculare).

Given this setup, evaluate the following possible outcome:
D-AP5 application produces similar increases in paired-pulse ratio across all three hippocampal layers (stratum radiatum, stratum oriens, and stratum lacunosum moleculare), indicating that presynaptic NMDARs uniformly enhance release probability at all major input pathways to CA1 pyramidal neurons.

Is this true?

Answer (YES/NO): NO